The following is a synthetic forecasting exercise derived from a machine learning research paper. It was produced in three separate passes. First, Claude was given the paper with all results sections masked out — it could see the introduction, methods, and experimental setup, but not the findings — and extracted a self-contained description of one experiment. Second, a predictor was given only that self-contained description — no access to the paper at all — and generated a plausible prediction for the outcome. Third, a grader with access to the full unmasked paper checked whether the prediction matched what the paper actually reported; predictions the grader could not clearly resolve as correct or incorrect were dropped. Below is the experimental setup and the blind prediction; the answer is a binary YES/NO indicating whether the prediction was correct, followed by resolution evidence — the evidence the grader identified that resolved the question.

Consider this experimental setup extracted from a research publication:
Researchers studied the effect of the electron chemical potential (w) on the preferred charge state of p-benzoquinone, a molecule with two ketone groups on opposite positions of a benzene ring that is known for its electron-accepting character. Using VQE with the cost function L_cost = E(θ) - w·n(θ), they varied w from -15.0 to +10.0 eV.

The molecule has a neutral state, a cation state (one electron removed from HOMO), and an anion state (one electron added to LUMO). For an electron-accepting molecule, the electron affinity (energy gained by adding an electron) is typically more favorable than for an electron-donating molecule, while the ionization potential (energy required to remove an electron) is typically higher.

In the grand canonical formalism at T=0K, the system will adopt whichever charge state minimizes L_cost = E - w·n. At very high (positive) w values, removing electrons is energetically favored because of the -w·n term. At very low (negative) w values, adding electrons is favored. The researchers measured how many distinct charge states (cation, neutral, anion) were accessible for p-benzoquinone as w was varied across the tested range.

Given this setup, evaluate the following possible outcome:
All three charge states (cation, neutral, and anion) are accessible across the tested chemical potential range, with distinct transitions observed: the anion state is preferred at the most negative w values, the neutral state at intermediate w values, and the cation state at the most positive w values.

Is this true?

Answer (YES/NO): NO